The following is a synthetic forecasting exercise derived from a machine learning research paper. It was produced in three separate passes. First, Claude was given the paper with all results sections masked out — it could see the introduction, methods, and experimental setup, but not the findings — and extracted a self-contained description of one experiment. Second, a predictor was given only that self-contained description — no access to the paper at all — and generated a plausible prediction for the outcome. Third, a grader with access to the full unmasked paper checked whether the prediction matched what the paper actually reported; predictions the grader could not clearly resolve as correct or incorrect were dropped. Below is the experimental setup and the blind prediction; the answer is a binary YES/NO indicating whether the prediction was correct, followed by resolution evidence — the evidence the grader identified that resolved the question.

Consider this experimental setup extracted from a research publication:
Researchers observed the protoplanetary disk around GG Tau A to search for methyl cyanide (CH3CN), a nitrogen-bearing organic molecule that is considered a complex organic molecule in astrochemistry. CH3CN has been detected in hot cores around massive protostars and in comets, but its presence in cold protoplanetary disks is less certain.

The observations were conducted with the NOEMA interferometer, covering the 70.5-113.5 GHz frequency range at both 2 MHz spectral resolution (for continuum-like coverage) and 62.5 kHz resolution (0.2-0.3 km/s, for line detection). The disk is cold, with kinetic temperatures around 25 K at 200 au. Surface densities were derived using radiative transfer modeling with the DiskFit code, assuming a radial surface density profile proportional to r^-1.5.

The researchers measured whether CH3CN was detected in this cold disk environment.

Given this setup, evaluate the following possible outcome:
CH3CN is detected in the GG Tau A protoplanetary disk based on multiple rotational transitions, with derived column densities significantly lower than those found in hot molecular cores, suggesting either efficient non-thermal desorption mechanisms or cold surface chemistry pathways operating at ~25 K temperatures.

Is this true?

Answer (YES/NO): NO